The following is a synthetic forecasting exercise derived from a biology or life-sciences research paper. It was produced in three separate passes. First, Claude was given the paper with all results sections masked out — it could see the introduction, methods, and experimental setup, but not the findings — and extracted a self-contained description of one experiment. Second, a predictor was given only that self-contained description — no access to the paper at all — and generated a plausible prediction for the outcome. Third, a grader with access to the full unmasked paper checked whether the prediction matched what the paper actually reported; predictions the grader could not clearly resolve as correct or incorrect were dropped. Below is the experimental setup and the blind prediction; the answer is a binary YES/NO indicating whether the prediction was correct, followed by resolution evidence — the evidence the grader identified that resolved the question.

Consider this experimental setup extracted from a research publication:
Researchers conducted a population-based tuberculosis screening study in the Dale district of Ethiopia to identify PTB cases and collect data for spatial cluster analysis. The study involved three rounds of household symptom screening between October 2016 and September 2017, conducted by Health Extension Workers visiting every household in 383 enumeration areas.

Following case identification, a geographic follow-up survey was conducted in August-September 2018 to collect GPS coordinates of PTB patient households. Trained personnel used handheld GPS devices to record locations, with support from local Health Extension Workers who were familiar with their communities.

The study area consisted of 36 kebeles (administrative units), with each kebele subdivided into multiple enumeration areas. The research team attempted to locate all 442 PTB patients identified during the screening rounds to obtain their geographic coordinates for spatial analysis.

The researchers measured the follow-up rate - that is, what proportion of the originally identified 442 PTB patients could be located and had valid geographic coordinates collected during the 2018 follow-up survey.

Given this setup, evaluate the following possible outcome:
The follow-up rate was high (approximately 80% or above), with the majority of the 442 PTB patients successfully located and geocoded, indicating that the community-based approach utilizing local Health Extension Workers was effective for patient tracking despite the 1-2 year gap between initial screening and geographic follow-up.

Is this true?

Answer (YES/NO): YES